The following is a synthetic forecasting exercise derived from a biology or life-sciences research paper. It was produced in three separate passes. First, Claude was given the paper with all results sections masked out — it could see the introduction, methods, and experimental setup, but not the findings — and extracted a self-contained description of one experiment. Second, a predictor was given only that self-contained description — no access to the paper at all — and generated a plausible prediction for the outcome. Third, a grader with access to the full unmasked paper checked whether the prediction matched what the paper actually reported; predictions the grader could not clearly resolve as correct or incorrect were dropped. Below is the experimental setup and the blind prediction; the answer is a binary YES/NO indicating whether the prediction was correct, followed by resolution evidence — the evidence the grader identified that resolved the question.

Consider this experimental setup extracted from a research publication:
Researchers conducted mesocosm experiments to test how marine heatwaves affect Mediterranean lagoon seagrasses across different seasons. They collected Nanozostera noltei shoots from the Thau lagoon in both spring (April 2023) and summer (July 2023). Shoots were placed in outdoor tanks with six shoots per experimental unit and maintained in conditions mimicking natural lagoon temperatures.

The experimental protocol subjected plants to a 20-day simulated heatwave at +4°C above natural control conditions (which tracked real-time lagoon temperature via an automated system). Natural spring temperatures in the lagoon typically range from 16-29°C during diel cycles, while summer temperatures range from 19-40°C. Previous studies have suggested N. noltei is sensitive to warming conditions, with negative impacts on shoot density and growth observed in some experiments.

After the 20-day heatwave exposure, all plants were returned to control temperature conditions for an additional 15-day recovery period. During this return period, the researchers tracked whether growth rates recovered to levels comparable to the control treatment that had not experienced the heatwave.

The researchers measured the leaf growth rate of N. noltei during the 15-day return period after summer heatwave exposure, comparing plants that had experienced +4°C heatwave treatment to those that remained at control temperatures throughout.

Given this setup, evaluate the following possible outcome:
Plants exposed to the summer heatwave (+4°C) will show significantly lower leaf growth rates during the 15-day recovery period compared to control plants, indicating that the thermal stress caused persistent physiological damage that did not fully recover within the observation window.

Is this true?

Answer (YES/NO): NO